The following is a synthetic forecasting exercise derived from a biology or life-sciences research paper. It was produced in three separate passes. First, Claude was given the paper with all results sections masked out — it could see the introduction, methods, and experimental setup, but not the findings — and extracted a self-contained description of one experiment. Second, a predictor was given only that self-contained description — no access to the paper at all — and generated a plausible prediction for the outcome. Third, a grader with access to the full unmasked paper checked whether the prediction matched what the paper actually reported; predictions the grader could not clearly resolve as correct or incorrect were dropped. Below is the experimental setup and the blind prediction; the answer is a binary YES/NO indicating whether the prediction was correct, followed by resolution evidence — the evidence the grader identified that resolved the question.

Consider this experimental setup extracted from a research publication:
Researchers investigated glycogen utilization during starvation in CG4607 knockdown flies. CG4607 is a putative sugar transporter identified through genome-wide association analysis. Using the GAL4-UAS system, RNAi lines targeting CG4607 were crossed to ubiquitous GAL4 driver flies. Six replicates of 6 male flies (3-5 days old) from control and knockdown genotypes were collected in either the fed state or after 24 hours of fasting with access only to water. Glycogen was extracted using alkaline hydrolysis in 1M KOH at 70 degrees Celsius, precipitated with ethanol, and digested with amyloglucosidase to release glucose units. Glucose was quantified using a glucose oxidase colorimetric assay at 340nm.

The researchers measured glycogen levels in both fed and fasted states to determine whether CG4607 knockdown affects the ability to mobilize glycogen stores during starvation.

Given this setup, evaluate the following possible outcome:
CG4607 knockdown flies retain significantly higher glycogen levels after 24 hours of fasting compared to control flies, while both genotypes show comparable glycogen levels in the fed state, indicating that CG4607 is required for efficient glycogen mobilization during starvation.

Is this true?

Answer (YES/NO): YES